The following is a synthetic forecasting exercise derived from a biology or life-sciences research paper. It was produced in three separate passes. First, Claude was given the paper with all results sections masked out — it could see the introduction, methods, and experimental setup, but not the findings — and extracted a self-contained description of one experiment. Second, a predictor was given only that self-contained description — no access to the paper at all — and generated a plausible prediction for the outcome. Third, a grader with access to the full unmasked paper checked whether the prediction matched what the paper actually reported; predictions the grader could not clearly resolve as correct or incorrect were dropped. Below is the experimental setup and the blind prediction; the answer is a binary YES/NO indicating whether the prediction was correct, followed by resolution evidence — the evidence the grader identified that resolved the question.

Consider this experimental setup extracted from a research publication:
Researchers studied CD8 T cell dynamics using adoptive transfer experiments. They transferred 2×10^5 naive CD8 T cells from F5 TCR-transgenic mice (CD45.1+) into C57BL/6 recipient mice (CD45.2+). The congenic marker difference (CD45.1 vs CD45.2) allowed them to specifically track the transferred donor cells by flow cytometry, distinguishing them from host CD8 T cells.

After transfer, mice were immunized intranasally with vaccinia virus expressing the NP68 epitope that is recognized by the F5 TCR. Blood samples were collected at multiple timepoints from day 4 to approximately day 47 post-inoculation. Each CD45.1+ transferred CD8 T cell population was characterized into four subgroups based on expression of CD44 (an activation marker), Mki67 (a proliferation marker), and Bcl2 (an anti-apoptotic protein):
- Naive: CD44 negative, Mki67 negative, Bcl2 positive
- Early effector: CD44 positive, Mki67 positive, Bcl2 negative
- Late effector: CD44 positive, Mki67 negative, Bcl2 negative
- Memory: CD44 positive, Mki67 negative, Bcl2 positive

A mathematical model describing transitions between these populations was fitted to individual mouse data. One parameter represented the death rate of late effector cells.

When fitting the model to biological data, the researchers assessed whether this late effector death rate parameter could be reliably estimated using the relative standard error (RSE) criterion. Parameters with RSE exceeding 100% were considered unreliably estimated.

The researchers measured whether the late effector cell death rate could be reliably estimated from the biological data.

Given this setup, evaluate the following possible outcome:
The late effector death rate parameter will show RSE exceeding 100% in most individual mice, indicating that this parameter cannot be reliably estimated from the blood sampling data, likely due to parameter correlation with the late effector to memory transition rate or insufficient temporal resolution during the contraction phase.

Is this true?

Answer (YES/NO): YES